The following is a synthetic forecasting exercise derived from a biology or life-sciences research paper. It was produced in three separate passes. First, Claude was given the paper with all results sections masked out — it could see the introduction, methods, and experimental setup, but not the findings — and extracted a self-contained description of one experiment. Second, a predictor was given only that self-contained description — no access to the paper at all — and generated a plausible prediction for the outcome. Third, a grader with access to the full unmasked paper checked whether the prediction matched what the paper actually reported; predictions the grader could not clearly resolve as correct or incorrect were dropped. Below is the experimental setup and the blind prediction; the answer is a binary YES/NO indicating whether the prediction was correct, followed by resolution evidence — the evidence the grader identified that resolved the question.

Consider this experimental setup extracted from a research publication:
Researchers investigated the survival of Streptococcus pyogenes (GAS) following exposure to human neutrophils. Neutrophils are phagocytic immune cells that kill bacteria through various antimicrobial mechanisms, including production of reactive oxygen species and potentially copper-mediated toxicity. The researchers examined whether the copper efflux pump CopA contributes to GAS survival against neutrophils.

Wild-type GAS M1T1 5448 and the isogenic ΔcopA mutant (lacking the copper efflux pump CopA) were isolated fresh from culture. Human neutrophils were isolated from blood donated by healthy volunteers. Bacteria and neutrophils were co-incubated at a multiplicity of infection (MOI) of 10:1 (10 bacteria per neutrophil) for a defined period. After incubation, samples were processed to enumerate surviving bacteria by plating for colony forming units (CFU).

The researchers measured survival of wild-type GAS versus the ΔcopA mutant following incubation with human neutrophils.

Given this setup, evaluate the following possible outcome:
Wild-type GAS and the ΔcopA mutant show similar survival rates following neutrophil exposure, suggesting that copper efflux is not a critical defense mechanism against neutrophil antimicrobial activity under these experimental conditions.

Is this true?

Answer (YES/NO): YES